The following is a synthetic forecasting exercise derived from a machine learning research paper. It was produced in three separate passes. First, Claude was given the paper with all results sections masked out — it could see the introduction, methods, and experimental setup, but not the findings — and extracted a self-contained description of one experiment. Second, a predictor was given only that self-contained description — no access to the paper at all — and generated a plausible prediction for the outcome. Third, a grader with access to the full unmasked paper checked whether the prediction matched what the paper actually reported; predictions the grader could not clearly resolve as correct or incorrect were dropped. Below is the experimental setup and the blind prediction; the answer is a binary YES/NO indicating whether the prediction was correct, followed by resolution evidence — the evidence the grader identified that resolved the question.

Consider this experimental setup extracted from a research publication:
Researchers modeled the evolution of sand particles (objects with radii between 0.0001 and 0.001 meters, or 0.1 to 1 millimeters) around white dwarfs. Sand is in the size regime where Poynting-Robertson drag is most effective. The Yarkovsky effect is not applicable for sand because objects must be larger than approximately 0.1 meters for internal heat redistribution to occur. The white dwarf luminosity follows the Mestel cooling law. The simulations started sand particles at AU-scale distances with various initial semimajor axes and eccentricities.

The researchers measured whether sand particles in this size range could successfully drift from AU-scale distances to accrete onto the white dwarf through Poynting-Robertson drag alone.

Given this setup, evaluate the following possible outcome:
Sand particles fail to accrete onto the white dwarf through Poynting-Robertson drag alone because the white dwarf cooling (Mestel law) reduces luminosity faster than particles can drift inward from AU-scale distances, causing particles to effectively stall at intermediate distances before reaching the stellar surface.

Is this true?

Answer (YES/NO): NO